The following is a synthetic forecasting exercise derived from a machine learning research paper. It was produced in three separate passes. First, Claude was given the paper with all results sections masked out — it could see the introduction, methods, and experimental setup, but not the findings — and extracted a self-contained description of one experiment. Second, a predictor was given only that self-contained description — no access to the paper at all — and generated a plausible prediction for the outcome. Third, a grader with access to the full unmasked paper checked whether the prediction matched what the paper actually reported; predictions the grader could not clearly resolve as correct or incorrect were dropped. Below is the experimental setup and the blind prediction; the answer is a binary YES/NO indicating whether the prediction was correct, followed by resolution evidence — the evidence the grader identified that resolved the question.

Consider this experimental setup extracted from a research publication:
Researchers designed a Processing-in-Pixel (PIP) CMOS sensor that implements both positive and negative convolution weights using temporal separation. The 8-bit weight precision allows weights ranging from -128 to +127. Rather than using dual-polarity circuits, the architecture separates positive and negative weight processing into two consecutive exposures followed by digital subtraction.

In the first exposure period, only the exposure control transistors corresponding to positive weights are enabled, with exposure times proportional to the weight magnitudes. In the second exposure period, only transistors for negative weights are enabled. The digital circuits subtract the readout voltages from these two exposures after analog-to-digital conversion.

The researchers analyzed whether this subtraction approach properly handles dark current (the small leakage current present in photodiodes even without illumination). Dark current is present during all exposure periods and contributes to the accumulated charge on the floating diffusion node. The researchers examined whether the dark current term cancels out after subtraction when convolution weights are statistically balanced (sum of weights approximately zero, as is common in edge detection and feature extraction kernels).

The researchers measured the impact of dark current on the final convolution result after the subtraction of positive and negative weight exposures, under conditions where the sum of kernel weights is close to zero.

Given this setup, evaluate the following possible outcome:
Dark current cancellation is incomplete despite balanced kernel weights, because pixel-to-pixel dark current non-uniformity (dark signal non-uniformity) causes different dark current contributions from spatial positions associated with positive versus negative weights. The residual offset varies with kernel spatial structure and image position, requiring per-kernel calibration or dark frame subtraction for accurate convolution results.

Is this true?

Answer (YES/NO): NO